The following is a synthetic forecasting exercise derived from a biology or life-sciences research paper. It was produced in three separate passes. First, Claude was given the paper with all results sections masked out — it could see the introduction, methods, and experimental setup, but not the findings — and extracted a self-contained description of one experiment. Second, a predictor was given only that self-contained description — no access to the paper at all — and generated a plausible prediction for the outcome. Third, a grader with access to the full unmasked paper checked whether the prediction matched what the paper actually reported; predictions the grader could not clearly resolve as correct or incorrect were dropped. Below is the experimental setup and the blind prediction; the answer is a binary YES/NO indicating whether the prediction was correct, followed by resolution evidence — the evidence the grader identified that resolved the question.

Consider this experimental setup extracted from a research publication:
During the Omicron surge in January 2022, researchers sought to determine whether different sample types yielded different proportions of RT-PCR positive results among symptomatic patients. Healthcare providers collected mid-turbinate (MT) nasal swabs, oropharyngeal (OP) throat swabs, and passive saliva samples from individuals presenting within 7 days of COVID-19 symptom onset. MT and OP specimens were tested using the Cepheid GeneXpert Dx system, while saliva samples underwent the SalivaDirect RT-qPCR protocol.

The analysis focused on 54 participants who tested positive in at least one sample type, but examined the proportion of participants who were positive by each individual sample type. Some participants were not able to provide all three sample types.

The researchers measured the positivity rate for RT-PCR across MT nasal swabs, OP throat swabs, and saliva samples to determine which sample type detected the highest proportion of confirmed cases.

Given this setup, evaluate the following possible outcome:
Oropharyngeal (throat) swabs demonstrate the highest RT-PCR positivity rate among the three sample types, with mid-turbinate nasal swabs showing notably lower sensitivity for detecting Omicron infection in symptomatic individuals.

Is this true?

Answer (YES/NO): YES